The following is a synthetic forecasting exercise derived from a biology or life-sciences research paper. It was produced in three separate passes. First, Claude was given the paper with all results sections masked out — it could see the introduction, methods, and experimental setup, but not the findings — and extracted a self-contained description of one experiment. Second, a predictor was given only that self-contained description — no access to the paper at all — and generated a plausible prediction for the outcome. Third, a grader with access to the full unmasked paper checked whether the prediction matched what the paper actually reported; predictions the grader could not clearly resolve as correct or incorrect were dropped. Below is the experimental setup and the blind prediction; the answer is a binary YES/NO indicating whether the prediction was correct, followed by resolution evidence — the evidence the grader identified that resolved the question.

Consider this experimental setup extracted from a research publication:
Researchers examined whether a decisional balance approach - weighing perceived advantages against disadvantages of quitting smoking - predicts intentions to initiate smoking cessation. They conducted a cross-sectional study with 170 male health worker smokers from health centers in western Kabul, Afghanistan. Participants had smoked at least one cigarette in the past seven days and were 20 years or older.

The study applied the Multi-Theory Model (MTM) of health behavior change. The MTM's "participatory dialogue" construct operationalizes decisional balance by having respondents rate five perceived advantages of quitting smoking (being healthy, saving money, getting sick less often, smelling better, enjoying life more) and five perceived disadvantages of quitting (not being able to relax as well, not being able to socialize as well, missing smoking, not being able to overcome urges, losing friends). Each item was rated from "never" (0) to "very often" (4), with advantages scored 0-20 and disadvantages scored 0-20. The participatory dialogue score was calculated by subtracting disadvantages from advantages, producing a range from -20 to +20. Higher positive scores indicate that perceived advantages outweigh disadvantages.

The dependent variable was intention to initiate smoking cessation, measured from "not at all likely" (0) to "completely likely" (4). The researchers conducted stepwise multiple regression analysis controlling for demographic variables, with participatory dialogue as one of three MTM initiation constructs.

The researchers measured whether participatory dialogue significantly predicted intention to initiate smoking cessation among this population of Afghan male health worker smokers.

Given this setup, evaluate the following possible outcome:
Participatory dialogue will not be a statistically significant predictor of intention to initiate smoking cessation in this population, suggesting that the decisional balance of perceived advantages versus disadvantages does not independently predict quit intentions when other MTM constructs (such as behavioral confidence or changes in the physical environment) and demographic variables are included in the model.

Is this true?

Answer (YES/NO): YES